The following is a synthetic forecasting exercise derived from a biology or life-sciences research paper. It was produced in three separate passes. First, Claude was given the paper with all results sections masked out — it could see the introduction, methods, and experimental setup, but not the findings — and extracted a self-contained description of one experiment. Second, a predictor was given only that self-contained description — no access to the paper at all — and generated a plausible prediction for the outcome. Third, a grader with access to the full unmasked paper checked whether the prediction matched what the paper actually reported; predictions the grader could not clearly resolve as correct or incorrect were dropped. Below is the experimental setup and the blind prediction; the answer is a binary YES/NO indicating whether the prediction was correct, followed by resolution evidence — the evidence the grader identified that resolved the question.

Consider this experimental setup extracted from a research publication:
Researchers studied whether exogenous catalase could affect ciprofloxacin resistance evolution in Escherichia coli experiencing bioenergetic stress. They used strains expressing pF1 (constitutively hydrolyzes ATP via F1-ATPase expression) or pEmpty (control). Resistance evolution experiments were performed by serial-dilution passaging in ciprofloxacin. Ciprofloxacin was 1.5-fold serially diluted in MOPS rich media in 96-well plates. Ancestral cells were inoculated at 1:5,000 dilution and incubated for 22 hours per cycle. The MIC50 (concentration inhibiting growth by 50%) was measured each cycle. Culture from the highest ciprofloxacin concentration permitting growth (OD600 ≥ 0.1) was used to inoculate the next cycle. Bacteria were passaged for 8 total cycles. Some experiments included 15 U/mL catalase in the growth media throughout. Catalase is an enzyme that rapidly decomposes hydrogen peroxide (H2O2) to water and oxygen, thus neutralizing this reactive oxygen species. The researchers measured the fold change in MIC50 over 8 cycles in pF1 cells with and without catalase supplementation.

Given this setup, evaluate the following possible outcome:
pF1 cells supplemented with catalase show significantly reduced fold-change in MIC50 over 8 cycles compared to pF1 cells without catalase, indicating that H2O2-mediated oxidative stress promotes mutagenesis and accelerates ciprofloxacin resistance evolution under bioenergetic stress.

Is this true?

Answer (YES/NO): YES